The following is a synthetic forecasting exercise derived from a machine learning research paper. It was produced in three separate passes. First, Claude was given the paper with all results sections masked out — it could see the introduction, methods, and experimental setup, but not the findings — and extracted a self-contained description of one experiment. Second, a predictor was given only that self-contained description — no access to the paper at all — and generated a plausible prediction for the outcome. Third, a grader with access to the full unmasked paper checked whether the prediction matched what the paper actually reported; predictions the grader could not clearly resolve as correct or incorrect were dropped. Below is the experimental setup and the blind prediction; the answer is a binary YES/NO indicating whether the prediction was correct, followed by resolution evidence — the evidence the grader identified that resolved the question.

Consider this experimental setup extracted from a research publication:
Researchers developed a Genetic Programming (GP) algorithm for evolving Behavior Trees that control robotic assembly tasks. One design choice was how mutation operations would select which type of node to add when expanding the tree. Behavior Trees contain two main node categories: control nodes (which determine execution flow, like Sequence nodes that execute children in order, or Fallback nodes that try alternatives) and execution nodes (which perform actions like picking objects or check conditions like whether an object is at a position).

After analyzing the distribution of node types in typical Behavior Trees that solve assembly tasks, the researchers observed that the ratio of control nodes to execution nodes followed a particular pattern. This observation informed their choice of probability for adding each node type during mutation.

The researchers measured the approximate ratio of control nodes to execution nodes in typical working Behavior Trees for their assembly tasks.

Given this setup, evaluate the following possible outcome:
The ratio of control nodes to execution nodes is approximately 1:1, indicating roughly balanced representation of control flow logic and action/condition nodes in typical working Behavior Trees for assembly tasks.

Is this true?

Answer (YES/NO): YES